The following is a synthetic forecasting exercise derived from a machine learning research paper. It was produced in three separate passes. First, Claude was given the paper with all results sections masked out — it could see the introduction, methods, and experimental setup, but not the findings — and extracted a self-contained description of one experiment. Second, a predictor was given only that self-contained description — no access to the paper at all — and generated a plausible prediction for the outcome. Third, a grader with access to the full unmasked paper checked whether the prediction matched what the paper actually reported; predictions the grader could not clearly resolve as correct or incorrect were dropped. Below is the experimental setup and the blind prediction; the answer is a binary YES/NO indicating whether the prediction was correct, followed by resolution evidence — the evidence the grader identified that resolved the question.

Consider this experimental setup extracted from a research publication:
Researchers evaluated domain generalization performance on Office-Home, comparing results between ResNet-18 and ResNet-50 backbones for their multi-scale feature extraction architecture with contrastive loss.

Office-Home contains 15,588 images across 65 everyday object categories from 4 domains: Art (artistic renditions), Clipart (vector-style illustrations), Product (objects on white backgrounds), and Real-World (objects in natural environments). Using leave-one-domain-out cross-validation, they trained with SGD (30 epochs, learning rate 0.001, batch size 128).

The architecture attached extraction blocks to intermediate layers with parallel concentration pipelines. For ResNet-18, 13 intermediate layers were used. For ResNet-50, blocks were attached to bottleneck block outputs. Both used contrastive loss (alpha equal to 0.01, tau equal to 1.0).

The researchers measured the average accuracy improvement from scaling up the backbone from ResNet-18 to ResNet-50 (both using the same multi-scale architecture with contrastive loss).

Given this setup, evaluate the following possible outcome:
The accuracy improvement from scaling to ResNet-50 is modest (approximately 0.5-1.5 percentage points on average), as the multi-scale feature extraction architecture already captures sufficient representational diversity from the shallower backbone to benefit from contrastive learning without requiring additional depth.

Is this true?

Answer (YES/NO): NO